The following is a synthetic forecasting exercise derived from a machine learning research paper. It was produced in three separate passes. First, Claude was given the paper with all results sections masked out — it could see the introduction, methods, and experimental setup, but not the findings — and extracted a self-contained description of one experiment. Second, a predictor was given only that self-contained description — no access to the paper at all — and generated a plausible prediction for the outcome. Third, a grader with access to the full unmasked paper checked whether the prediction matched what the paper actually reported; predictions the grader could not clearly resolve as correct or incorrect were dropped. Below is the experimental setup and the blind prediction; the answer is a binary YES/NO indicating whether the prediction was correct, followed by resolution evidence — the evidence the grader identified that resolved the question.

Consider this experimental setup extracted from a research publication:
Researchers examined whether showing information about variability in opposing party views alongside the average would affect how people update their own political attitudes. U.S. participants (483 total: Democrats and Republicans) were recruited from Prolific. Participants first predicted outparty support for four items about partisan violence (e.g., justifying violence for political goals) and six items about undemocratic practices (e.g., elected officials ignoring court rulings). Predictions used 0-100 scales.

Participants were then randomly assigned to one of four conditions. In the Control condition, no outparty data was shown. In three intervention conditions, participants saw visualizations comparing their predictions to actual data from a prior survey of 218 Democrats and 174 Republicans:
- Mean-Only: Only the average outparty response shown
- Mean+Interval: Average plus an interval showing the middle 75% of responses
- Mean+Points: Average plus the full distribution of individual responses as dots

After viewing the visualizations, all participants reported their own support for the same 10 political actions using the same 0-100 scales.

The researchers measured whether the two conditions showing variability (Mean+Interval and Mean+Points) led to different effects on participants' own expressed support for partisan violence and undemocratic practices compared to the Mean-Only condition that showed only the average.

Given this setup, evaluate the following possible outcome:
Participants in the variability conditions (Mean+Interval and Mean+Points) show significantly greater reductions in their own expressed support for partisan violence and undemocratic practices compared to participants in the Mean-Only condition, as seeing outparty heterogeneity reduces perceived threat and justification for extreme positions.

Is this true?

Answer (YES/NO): NO